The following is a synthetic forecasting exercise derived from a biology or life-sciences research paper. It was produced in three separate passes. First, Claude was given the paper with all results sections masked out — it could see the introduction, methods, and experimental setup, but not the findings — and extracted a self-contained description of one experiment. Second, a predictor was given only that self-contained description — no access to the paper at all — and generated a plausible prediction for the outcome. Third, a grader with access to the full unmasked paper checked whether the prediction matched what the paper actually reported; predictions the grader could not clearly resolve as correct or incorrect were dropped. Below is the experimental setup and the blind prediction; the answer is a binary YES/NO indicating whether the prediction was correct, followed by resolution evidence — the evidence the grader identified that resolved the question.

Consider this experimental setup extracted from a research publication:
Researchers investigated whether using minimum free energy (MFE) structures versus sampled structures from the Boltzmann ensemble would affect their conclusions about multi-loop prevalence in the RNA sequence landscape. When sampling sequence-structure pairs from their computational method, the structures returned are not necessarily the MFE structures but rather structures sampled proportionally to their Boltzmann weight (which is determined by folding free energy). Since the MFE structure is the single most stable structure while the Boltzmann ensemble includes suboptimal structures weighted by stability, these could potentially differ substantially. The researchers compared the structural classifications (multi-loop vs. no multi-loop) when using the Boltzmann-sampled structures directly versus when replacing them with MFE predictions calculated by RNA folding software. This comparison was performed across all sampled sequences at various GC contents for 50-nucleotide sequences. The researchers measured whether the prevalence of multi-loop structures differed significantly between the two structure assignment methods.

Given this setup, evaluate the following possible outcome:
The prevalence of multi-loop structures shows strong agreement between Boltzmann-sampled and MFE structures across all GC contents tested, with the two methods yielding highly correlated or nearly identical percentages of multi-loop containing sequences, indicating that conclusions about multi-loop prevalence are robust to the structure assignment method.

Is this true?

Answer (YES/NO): YES